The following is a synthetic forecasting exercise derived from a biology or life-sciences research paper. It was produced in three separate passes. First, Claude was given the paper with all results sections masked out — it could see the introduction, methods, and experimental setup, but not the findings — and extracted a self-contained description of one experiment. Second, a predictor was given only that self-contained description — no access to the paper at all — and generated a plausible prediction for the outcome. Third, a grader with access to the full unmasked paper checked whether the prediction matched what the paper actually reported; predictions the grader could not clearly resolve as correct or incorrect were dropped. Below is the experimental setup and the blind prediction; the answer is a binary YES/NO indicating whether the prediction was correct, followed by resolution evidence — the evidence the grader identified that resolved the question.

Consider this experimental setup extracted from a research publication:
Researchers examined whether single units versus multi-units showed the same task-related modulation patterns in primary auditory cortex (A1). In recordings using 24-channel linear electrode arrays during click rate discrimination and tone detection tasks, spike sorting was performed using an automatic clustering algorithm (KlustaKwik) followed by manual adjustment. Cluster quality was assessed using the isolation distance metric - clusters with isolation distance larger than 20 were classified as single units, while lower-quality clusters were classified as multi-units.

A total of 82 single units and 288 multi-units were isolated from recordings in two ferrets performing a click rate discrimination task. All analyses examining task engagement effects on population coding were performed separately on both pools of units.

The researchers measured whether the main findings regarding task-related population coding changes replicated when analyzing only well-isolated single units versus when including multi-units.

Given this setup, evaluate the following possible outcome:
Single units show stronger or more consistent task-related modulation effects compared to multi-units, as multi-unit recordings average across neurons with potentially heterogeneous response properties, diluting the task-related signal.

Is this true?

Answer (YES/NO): NO